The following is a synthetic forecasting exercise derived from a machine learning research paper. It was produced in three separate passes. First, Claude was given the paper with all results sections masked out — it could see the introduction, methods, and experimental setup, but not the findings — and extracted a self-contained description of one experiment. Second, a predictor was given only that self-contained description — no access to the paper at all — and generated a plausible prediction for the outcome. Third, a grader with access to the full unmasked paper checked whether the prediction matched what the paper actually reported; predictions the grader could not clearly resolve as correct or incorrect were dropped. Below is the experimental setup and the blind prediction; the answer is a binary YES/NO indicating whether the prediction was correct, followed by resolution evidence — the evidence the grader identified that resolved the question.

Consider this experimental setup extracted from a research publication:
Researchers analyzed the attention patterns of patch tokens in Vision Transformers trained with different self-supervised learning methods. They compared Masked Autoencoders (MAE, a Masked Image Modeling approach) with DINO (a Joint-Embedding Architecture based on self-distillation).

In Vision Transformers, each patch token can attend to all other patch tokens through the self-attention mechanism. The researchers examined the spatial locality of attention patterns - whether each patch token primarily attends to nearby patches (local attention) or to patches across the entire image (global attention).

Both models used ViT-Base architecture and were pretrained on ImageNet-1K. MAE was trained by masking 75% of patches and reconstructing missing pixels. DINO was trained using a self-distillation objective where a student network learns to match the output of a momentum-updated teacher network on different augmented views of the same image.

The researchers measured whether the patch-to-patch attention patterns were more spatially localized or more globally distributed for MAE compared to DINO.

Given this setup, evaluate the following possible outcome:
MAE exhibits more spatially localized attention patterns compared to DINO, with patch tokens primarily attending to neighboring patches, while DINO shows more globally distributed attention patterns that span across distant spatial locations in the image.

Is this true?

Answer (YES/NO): YES